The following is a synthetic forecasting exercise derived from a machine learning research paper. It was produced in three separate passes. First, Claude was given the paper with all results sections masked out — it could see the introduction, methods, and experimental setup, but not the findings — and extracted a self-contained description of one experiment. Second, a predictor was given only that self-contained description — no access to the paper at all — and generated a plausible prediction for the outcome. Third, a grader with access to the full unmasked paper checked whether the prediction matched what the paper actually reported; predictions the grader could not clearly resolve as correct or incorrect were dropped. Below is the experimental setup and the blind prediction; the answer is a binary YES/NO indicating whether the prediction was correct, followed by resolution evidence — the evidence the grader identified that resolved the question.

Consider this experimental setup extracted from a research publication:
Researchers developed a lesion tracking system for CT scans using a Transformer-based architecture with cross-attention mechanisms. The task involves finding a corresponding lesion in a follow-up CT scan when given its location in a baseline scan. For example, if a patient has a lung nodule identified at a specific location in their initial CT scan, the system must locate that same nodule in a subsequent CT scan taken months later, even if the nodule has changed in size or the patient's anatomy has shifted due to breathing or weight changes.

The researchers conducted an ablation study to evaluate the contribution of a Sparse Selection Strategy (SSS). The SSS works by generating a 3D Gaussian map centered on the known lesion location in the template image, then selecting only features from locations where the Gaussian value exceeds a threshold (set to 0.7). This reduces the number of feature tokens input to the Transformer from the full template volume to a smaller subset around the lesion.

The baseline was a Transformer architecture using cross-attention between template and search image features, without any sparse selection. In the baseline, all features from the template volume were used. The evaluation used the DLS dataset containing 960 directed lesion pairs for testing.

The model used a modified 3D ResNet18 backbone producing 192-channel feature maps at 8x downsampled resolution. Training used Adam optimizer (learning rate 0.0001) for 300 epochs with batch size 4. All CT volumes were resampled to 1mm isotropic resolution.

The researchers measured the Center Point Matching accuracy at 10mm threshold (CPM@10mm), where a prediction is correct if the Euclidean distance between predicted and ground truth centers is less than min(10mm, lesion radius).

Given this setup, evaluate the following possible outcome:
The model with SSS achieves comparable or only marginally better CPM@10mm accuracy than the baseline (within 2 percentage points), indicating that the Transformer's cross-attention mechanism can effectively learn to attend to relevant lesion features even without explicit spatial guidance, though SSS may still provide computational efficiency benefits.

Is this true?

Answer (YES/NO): NO